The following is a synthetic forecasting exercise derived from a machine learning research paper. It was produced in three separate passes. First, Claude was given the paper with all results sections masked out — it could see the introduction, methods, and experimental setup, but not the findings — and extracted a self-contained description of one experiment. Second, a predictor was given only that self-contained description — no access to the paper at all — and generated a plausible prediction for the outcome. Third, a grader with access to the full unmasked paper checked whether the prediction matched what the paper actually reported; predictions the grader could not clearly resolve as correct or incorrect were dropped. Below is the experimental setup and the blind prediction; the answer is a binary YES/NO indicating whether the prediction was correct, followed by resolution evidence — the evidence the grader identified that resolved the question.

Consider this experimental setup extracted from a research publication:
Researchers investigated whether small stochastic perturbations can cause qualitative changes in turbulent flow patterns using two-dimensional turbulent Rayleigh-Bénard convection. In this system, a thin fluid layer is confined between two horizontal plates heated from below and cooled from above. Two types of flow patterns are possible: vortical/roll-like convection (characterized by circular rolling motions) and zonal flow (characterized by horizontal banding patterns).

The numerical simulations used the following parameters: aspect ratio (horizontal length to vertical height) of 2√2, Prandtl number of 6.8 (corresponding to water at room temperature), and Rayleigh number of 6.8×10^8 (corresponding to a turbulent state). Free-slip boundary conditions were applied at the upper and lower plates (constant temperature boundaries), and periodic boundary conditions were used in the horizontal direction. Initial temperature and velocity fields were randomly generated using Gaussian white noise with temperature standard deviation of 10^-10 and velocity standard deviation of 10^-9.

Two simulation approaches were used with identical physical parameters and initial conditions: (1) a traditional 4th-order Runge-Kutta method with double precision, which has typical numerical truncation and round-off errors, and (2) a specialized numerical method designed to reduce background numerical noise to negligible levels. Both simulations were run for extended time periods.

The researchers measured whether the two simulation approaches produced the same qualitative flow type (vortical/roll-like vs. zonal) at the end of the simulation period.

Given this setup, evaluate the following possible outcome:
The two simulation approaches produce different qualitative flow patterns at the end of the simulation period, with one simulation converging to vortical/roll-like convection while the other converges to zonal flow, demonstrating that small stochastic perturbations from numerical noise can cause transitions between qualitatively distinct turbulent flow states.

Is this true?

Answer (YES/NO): YES